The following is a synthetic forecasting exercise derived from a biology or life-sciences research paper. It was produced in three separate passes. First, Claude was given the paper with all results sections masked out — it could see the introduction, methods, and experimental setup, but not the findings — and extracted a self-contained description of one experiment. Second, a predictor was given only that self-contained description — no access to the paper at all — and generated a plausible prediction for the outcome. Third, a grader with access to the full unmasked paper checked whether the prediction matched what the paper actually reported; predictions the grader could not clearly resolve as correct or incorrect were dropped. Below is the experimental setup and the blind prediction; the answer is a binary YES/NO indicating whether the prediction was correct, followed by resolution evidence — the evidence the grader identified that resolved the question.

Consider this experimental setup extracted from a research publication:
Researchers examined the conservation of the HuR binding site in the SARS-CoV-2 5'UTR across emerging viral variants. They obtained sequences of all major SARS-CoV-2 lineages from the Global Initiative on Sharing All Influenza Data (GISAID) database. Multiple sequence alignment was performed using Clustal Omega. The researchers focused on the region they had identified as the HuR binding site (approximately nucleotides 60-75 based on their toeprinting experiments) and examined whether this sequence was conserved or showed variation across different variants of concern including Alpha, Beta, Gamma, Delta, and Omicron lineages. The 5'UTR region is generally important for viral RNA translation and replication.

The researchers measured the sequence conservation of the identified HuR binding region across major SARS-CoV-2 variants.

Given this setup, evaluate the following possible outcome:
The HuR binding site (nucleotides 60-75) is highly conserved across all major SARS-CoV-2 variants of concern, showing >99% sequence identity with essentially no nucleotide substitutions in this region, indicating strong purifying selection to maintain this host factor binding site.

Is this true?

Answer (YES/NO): NO